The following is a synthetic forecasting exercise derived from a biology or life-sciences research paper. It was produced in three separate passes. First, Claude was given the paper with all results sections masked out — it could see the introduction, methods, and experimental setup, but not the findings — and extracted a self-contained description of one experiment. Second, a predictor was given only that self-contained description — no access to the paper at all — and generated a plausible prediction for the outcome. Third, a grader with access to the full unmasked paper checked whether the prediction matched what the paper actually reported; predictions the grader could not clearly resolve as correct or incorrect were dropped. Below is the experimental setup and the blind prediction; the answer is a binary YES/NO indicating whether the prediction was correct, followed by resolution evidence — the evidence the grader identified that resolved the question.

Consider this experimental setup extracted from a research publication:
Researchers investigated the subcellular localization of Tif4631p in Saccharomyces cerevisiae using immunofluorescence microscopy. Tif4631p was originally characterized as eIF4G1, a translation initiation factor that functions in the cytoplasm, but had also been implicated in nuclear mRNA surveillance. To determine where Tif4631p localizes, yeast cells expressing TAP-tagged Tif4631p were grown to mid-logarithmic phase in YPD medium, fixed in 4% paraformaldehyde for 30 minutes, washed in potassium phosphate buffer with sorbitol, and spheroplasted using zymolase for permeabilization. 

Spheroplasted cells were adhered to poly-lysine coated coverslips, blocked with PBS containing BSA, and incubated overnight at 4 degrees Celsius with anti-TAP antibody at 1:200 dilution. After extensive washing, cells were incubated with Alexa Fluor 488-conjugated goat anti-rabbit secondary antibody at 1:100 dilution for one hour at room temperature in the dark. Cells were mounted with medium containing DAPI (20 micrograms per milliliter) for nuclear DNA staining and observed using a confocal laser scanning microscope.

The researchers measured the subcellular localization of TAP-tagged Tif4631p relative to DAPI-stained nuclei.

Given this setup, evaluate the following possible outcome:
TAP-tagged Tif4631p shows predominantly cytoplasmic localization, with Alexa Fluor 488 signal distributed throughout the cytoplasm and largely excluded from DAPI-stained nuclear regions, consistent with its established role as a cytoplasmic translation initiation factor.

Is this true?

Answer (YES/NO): NO